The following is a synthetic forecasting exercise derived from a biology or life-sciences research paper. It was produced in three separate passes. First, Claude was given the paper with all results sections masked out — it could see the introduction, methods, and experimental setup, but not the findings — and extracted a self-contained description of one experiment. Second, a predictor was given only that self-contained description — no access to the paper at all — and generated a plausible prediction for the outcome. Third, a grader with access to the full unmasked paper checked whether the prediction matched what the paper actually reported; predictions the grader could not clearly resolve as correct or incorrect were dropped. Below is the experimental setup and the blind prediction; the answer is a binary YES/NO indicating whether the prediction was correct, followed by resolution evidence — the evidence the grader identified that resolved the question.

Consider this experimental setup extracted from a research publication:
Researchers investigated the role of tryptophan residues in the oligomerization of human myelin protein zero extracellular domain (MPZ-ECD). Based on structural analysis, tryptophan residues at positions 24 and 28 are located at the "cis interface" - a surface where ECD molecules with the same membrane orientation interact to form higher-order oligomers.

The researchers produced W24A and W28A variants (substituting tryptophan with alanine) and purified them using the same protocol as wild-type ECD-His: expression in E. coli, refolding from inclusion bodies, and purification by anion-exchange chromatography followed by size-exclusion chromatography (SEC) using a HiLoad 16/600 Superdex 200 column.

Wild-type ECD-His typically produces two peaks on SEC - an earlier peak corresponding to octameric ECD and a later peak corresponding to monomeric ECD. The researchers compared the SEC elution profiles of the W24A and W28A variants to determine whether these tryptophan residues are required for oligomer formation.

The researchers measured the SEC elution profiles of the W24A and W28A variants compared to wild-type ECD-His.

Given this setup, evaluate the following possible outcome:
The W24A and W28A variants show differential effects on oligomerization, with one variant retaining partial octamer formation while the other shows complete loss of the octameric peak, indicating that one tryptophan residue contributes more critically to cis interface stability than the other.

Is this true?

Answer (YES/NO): NO